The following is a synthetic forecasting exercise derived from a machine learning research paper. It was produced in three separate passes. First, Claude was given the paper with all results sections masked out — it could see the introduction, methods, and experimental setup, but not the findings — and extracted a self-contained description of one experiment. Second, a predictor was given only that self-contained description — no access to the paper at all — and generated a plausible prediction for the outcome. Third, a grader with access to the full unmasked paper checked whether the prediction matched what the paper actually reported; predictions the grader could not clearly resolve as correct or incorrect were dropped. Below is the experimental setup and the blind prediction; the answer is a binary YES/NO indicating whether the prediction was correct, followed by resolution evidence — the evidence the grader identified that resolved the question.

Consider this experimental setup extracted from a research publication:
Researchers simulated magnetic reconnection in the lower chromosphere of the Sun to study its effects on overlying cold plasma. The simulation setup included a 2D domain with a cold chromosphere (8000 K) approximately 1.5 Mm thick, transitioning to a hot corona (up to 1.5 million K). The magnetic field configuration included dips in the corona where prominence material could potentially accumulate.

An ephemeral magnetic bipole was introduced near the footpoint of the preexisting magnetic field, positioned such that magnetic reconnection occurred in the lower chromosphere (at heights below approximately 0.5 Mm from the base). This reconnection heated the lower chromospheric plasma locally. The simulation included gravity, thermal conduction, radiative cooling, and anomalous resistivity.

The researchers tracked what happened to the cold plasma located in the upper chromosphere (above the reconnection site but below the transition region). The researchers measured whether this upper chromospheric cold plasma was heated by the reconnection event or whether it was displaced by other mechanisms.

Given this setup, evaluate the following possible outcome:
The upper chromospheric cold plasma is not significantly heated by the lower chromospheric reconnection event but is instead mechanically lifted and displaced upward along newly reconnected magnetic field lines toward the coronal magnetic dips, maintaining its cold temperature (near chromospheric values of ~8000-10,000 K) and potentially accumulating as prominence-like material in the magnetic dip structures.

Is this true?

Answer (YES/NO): NO